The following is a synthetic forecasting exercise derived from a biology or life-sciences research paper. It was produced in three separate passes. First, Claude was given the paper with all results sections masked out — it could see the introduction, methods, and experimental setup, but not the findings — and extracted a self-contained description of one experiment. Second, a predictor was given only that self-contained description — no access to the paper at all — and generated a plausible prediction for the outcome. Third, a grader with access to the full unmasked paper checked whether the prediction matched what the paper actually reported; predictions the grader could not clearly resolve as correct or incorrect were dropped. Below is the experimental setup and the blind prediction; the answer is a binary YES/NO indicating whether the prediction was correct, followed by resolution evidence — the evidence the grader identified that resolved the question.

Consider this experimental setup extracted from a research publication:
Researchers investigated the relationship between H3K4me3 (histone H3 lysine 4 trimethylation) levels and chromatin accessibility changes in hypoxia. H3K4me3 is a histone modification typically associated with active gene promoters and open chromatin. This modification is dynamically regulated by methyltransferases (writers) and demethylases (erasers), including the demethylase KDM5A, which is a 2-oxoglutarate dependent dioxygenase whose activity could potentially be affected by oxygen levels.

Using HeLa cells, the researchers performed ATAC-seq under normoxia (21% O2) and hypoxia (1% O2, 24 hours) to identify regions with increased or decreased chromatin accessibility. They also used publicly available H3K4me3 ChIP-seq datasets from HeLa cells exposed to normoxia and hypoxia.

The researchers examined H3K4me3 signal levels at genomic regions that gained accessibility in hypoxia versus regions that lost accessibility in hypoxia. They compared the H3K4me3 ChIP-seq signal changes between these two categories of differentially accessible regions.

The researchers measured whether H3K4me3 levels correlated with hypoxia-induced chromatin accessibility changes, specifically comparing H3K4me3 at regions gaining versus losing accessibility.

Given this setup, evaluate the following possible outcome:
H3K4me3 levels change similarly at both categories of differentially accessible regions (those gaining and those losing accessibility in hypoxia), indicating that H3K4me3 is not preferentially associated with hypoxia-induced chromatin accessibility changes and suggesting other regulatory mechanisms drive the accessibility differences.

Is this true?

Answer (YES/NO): NO